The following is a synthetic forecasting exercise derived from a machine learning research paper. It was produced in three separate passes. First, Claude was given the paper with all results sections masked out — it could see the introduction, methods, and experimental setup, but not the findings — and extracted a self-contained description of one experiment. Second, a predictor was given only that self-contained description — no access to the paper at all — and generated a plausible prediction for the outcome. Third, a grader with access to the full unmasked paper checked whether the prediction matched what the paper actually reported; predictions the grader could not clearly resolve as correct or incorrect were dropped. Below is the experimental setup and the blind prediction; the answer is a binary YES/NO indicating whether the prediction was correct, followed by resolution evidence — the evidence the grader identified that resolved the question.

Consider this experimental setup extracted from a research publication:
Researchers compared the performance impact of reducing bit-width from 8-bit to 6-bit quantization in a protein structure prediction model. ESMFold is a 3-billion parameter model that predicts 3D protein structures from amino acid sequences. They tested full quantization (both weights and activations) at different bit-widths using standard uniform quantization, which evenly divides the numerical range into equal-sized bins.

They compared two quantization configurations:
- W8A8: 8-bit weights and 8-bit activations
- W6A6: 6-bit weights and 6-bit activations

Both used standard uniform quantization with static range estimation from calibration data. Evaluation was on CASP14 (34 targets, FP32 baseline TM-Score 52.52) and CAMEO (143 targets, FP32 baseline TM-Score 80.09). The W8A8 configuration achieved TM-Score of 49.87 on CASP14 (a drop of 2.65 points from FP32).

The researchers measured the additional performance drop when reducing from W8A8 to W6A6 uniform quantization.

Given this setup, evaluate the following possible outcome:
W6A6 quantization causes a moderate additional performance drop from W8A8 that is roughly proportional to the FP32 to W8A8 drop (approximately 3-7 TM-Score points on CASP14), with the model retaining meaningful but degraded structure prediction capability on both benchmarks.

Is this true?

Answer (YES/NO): NO